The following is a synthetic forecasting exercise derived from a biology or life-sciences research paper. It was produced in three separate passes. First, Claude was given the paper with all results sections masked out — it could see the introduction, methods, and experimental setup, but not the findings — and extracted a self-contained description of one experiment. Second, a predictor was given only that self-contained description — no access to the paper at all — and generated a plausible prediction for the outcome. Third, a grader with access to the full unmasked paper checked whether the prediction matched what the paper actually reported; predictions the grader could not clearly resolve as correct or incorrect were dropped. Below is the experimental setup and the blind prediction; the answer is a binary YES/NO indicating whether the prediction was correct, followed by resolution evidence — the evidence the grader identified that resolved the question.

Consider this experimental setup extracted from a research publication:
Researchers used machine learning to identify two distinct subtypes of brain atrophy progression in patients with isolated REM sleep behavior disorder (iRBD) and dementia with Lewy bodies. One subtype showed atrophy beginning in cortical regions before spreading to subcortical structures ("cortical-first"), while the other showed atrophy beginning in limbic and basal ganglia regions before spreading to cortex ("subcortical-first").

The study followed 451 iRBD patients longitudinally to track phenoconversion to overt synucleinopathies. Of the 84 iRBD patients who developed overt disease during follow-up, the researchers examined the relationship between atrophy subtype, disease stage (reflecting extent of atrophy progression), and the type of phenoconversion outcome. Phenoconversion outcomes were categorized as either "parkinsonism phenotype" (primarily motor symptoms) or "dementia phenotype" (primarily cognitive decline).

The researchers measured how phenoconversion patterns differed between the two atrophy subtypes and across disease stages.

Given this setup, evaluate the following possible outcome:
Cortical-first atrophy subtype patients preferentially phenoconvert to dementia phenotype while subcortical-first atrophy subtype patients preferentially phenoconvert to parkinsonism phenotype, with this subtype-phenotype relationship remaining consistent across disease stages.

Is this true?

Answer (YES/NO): NO